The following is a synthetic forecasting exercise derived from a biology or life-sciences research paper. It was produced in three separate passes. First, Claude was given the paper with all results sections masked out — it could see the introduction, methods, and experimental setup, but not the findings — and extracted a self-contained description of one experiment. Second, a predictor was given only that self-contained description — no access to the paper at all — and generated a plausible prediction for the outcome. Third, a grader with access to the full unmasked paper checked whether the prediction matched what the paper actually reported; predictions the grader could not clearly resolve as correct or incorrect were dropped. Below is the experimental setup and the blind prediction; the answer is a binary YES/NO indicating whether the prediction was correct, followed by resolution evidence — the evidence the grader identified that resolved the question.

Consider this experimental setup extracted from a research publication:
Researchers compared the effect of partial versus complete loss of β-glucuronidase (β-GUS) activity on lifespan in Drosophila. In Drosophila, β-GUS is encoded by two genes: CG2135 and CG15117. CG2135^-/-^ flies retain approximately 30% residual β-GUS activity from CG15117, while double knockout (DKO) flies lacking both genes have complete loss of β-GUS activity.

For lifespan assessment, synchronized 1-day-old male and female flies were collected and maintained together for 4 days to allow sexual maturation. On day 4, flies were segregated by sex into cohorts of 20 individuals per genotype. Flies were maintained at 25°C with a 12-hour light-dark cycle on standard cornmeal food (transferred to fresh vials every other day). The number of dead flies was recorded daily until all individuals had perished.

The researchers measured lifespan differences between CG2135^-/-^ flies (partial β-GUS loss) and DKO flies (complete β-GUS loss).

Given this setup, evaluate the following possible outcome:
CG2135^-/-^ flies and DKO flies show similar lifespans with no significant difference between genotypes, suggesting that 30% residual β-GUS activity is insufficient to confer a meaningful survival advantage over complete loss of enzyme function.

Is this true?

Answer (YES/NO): NO